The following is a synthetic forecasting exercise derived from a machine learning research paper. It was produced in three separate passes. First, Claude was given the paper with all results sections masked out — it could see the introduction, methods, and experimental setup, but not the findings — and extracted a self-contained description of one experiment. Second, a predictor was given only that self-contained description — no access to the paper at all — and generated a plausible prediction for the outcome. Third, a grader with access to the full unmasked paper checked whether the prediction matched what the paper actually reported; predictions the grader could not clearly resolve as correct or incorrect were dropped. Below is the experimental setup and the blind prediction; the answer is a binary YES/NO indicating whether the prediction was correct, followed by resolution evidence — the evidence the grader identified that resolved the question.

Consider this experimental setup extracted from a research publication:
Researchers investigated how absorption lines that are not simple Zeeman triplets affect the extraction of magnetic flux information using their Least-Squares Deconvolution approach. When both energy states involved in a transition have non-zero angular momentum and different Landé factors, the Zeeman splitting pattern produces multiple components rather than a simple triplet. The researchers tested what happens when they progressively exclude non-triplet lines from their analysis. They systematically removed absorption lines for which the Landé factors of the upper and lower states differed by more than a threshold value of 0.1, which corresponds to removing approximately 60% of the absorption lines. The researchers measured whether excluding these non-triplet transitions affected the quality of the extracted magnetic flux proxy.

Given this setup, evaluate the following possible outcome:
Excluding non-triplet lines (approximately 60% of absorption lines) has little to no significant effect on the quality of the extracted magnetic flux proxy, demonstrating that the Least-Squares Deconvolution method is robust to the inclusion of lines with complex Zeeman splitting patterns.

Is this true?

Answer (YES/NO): YES